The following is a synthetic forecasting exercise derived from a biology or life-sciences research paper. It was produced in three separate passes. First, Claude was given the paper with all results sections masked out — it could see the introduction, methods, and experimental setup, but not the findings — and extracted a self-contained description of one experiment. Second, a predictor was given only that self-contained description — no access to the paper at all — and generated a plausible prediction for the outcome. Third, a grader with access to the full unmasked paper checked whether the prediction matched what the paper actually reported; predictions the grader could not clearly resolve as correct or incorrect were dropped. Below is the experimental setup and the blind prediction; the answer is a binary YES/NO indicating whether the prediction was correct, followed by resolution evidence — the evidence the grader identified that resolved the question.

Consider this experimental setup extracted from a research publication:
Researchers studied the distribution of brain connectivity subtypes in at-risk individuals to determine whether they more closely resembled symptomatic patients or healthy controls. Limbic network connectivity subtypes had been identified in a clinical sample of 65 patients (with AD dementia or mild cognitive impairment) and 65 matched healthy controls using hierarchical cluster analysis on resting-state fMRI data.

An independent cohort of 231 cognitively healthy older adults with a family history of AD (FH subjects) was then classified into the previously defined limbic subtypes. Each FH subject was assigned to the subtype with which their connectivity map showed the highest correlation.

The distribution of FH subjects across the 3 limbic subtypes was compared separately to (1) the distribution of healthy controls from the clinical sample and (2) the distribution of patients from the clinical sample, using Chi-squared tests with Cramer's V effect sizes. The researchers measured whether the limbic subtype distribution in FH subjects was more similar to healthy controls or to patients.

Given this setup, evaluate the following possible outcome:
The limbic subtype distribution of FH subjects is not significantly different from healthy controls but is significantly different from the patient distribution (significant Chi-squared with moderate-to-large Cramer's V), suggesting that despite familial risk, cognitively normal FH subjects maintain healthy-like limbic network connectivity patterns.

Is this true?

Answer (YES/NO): NO